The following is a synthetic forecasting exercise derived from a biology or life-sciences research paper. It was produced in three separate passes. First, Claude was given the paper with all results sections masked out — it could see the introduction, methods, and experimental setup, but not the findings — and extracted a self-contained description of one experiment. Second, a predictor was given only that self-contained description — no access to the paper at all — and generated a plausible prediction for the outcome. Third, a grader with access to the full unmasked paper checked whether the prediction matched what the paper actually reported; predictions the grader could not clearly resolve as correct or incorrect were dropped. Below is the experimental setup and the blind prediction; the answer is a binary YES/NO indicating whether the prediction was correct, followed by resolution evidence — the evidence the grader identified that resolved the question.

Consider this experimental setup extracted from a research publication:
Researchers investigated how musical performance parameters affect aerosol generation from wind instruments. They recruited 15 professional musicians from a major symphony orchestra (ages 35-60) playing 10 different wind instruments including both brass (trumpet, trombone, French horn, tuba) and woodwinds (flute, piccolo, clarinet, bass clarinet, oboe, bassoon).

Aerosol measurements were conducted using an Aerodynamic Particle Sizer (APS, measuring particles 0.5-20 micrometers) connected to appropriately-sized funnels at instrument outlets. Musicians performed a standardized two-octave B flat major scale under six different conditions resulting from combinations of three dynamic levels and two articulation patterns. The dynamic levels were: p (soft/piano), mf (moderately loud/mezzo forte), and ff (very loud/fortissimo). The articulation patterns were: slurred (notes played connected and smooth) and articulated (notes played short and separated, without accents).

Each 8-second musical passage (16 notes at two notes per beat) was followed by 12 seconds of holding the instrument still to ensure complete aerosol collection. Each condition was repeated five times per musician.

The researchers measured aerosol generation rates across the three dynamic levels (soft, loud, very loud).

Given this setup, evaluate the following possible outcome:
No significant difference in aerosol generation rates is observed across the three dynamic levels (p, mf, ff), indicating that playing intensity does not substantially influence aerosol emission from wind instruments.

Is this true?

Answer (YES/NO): NO